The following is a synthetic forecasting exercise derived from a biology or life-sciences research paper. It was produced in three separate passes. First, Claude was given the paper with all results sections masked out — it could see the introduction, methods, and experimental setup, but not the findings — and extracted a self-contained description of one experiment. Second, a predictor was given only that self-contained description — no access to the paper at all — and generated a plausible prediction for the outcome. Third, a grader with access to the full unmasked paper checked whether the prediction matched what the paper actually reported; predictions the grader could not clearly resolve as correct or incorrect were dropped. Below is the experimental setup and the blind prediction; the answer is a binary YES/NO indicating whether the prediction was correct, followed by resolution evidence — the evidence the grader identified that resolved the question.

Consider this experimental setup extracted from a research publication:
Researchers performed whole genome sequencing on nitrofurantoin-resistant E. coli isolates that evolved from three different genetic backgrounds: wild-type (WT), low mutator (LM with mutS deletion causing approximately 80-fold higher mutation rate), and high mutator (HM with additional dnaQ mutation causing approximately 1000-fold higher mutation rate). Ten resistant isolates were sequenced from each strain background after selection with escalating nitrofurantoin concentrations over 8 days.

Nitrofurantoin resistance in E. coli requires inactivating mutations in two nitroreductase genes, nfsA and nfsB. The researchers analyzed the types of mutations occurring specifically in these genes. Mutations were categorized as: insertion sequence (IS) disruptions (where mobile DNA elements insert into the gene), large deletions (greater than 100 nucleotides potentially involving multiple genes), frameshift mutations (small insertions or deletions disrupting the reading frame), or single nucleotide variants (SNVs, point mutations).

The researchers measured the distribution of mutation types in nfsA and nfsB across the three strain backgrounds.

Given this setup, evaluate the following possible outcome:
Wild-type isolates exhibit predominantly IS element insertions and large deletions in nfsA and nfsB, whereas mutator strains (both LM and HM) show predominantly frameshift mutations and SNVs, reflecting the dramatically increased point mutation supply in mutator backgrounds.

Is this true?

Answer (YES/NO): YES